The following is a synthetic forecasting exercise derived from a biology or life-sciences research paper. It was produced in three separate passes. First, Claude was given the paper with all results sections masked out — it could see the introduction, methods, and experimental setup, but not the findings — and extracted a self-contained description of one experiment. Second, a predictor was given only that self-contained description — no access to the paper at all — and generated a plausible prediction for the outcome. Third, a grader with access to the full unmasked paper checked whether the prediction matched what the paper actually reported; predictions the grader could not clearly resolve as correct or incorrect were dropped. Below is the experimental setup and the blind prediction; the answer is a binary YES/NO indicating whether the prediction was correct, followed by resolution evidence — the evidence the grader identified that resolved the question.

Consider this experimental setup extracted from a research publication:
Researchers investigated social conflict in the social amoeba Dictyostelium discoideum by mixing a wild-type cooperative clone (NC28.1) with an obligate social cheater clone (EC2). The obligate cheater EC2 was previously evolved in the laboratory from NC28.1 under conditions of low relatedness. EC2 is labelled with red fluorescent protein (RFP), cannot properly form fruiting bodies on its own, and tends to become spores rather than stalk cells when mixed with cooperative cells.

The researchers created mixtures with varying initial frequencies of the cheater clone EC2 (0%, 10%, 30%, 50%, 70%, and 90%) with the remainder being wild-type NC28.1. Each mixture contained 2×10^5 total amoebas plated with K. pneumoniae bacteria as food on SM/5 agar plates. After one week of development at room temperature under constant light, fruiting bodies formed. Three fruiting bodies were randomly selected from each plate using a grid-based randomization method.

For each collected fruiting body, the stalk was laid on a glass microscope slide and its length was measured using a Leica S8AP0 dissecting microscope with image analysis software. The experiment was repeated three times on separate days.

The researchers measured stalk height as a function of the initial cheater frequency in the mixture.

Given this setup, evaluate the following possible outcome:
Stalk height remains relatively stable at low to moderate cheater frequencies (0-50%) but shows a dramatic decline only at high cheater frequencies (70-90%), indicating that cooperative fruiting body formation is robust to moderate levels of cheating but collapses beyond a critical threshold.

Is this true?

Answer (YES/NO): NO